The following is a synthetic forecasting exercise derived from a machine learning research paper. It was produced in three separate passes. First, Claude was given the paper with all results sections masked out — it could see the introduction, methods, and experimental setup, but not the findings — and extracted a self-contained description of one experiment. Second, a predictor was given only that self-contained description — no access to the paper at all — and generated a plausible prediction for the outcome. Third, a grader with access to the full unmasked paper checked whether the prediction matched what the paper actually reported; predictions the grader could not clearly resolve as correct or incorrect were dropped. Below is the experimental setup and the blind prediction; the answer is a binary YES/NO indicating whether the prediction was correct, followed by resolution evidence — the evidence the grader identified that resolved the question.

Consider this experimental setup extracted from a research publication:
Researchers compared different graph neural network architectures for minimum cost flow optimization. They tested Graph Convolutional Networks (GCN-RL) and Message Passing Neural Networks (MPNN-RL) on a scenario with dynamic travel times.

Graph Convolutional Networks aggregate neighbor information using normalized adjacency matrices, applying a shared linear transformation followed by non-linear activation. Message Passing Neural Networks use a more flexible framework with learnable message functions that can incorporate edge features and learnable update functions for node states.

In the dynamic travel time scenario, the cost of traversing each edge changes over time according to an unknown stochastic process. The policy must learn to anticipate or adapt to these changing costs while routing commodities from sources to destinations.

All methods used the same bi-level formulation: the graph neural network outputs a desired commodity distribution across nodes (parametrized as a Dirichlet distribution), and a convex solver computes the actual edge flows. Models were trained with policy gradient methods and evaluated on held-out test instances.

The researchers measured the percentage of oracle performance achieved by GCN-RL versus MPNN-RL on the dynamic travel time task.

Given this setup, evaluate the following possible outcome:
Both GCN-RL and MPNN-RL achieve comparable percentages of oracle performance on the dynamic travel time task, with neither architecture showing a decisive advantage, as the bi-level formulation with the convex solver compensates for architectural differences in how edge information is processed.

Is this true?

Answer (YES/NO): NO